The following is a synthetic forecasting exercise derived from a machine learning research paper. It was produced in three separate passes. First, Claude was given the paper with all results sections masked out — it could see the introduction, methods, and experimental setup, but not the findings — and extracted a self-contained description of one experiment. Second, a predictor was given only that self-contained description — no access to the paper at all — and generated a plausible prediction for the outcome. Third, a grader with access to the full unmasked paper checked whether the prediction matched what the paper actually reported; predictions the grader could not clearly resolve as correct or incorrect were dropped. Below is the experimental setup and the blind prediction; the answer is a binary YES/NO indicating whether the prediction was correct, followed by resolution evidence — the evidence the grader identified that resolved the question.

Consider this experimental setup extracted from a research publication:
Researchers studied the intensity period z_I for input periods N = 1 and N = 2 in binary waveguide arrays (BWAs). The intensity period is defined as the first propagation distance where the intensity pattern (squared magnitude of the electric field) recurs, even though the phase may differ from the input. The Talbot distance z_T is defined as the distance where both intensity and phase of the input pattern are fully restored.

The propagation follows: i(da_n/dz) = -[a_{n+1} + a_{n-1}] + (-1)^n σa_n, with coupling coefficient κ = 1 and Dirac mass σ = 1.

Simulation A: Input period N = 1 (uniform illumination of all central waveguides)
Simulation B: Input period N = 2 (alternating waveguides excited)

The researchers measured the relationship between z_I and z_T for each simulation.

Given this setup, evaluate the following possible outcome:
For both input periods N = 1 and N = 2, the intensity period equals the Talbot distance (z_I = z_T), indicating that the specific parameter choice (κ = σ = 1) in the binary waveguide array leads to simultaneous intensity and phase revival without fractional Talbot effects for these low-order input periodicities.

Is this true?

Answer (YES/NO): NO